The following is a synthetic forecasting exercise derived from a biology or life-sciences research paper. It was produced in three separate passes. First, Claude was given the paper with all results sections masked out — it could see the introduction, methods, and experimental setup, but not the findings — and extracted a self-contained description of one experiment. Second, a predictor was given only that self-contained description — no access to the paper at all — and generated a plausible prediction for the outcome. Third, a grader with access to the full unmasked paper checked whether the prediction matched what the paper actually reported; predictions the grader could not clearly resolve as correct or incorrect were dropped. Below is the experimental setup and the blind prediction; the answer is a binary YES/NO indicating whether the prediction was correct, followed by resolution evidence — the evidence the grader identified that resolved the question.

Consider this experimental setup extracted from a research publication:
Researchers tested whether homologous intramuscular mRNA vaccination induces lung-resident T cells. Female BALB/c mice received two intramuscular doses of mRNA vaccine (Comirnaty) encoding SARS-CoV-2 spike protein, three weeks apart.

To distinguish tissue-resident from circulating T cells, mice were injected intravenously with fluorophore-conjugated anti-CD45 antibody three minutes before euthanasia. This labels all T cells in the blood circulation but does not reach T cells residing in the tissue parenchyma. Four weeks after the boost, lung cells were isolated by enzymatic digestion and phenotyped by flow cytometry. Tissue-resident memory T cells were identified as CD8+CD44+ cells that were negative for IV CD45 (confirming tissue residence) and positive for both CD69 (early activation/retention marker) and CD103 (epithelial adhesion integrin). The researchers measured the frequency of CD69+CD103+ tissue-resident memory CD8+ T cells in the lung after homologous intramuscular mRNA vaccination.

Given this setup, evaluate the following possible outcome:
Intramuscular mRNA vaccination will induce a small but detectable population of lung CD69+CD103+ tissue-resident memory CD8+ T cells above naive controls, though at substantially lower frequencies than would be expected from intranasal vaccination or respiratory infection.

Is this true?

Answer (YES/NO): NO